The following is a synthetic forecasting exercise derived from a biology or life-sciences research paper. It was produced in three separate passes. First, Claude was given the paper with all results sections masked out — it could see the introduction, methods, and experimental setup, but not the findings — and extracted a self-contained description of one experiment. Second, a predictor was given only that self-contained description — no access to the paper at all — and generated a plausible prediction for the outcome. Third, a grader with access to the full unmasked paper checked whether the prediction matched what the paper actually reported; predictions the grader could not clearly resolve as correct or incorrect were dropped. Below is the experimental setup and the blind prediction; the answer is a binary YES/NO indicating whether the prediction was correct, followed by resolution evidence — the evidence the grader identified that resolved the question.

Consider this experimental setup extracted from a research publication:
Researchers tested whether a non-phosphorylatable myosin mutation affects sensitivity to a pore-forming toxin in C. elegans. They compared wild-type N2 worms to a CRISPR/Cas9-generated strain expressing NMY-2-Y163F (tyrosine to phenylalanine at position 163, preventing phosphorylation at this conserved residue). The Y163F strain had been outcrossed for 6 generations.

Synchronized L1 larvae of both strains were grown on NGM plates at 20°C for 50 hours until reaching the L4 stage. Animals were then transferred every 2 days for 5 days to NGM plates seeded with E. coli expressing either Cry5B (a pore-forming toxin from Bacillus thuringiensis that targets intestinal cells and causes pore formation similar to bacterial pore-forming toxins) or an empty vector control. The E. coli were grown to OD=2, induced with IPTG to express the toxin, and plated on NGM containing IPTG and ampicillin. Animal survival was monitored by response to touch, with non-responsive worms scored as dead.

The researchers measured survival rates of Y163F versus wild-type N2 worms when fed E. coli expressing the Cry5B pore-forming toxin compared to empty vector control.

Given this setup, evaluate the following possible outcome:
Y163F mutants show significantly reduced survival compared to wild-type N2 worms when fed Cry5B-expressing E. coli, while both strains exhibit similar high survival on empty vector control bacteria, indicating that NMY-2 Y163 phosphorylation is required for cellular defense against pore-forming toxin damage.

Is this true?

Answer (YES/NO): NO